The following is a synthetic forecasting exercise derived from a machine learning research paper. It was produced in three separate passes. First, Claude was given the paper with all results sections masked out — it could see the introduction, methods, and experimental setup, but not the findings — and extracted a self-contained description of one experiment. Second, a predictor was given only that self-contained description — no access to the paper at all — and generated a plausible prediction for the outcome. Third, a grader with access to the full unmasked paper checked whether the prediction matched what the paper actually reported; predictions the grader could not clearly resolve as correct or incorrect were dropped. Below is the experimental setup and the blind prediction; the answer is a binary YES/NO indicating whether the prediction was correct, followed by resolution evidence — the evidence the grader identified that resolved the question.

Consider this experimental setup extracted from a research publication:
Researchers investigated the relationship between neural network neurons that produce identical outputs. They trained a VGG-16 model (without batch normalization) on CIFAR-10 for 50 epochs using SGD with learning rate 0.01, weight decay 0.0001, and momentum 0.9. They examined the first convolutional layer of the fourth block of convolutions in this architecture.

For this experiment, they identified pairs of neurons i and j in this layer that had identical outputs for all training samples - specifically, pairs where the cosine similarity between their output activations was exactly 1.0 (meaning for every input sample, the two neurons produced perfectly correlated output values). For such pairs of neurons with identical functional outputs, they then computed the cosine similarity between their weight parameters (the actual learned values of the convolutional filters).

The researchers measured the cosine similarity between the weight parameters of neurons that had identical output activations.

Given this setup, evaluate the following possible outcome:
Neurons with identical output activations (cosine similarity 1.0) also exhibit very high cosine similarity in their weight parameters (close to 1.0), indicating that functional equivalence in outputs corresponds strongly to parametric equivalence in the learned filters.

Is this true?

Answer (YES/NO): NO